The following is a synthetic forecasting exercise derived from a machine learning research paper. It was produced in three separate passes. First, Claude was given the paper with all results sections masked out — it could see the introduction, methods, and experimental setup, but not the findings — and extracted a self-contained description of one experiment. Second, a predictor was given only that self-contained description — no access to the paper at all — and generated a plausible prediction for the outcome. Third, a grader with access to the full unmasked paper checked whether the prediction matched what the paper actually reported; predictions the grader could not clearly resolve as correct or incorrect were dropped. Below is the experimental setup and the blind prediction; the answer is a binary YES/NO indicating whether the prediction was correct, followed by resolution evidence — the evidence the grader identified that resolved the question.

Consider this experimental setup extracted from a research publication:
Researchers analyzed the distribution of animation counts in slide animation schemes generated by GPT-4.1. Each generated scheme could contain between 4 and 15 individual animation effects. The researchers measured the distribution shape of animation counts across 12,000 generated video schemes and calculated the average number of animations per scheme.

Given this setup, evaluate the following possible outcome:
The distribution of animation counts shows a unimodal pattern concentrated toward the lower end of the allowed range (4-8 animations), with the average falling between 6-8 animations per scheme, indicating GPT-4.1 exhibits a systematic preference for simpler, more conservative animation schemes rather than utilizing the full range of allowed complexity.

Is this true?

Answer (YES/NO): NO